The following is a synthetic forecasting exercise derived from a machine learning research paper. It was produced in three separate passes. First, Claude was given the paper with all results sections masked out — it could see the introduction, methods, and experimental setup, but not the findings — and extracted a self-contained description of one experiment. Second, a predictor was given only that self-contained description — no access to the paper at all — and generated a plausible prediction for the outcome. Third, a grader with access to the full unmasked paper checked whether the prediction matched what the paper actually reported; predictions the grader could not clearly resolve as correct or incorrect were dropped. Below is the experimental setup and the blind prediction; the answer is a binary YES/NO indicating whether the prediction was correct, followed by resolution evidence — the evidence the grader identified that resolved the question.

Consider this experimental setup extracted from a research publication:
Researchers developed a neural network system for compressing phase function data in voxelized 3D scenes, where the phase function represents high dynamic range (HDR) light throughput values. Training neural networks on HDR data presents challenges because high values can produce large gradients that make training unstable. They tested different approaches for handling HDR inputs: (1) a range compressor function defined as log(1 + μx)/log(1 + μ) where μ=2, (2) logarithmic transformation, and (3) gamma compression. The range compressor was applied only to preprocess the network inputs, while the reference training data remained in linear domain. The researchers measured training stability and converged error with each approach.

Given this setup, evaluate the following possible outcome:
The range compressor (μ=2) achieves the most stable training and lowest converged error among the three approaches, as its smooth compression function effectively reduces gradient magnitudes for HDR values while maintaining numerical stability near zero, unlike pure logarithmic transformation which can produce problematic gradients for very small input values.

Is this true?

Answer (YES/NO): YES